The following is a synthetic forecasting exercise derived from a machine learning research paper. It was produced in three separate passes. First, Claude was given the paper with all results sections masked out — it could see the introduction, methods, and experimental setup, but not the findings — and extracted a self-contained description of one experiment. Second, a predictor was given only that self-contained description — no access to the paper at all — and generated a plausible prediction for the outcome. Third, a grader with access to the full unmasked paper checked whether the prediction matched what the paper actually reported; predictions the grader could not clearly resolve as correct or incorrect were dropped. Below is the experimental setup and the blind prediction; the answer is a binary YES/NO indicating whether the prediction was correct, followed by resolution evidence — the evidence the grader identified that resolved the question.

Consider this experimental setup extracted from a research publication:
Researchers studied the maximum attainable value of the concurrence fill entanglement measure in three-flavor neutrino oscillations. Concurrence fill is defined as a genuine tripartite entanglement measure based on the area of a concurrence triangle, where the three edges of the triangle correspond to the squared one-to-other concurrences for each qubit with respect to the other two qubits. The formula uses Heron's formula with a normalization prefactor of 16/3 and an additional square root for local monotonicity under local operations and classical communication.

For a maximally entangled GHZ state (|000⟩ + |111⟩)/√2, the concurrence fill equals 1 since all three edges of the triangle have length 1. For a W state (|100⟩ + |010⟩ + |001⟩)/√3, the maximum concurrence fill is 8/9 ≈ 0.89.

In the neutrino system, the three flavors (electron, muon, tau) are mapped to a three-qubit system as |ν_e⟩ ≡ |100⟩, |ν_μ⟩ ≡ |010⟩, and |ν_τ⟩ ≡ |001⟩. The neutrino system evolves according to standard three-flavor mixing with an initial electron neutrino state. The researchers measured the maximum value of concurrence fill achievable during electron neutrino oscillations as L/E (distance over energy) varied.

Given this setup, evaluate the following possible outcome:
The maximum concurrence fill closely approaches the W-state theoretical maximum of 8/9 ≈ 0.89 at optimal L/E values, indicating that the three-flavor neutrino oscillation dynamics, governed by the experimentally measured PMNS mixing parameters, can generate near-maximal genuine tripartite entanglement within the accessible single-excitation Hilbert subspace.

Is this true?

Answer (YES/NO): YES